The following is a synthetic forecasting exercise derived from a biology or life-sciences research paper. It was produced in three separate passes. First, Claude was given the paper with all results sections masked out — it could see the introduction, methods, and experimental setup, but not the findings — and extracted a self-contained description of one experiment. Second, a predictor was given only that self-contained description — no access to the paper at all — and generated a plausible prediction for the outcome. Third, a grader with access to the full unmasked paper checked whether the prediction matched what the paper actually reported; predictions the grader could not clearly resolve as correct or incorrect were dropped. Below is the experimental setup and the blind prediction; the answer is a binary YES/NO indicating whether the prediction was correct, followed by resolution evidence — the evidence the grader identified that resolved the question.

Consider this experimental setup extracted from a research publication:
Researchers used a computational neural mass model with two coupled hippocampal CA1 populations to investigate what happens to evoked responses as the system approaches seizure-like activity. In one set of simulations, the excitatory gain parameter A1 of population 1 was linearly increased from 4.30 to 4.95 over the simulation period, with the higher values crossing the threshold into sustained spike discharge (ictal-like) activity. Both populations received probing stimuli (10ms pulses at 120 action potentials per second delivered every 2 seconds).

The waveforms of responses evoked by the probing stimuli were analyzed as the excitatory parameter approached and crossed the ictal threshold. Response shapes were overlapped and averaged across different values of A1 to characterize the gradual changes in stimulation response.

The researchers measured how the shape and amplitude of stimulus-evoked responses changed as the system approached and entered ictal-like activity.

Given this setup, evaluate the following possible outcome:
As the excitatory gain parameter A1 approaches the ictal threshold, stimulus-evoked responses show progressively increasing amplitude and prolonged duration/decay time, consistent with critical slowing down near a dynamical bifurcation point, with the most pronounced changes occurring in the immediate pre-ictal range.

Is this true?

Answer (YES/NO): YES